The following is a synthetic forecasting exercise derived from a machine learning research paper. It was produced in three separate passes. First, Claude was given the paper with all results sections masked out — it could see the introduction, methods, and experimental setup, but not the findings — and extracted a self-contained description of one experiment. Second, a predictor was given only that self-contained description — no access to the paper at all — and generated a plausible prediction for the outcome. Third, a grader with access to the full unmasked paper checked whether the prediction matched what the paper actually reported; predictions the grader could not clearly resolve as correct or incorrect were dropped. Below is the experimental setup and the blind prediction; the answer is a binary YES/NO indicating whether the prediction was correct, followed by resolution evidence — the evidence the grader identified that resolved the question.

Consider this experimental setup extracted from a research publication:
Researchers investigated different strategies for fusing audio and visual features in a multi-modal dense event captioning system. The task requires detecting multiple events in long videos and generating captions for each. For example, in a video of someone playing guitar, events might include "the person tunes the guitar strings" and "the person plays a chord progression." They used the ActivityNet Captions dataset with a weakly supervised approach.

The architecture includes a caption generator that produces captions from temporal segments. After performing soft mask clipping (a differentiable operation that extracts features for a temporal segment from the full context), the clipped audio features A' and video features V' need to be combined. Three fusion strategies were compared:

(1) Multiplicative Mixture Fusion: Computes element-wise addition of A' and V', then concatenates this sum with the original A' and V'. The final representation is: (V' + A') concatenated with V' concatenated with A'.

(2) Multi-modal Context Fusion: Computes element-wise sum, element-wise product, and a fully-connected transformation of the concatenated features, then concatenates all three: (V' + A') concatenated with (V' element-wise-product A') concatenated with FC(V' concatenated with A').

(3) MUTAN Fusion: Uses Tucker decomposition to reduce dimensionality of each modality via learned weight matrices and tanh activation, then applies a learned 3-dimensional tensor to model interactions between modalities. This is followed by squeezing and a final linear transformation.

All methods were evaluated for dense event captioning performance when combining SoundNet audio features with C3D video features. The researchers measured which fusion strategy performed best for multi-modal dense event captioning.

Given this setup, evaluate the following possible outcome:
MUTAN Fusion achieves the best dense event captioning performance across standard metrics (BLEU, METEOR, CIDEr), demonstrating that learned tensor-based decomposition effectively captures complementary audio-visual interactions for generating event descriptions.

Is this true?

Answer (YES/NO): NO